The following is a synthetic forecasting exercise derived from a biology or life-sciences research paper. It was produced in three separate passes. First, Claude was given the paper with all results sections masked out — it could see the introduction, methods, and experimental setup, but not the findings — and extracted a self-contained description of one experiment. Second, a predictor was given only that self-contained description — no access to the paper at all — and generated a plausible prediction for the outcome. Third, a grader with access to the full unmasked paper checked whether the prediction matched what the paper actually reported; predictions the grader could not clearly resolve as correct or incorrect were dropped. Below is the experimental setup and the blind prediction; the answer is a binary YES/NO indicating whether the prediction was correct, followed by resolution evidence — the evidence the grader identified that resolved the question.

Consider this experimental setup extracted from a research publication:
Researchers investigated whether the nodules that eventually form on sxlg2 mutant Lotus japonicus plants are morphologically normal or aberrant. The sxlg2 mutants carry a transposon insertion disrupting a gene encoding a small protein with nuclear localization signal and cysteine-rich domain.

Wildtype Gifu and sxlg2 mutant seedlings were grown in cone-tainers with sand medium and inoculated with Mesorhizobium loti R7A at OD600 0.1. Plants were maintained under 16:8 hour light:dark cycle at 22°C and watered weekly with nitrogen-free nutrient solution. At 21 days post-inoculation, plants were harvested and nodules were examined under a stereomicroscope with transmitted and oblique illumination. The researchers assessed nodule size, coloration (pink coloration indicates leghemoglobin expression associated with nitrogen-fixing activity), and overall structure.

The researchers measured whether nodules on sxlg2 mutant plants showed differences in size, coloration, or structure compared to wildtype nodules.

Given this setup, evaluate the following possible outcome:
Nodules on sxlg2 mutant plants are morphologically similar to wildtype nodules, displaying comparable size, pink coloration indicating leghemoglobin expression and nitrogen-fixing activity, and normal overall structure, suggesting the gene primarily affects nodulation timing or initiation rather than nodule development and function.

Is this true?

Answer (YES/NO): YES